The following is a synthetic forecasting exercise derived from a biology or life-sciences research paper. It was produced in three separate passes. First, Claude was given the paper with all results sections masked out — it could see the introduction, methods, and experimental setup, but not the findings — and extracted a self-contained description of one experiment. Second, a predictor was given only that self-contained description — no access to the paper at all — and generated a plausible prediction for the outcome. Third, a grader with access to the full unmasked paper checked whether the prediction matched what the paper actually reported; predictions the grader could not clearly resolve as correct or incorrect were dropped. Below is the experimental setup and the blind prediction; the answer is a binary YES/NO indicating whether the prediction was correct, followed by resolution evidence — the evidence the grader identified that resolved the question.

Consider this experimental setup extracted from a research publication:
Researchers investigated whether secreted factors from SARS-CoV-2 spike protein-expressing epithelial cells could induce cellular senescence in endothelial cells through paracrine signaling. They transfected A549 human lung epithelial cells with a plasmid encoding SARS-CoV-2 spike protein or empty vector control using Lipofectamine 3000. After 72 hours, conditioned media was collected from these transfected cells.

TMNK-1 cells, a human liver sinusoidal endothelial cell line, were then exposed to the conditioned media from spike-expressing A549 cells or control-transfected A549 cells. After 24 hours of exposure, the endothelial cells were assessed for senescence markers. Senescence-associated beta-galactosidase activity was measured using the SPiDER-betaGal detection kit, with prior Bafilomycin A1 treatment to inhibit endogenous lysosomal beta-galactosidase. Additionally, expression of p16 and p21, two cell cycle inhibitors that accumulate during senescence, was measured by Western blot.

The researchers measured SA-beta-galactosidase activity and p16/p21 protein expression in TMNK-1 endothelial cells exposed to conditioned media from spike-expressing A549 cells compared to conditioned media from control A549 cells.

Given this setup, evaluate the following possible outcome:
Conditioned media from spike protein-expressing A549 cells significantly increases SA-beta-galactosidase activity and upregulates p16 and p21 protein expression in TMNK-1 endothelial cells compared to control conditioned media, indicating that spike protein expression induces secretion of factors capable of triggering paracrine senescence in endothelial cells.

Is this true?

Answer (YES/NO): YES